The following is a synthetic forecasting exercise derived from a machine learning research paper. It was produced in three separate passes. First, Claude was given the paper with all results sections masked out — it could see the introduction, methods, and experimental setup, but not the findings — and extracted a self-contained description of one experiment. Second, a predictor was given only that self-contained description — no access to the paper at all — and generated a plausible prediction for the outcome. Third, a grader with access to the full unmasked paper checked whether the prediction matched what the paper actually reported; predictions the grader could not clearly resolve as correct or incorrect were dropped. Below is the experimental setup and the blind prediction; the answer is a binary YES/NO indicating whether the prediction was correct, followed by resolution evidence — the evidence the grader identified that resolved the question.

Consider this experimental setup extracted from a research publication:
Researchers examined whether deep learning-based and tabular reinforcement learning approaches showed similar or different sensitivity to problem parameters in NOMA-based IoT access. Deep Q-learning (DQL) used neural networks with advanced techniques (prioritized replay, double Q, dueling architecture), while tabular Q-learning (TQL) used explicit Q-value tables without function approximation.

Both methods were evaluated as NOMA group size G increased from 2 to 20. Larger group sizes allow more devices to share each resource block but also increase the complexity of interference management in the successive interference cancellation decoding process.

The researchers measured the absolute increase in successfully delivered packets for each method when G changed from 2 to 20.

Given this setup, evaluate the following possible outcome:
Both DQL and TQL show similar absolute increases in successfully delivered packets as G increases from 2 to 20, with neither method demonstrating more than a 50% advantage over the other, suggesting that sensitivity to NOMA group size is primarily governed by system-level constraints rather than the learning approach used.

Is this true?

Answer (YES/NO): NO